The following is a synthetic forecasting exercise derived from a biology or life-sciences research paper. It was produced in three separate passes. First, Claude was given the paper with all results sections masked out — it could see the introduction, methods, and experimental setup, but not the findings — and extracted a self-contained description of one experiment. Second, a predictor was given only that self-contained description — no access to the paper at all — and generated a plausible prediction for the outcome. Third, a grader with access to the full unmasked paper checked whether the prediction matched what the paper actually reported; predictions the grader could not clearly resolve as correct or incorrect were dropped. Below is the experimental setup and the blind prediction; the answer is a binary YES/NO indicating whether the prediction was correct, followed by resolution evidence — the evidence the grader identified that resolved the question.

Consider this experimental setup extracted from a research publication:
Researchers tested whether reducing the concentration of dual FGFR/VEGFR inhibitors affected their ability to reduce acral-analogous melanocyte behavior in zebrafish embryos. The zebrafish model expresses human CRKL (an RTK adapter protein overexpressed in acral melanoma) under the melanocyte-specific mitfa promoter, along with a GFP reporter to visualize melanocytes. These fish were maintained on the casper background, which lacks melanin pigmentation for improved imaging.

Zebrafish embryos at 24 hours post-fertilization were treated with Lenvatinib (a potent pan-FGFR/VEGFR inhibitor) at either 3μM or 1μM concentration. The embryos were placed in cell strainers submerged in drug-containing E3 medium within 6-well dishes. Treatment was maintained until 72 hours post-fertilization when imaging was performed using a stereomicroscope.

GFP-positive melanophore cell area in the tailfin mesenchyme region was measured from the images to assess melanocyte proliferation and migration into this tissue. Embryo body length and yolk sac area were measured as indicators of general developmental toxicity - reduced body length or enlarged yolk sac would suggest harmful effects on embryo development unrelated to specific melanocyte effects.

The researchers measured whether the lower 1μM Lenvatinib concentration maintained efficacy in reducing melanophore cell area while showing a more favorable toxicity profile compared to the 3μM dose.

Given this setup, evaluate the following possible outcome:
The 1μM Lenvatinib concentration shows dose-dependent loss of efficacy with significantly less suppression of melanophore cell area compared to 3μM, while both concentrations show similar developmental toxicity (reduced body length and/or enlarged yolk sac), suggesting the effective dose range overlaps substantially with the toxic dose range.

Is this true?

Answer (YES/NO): NO